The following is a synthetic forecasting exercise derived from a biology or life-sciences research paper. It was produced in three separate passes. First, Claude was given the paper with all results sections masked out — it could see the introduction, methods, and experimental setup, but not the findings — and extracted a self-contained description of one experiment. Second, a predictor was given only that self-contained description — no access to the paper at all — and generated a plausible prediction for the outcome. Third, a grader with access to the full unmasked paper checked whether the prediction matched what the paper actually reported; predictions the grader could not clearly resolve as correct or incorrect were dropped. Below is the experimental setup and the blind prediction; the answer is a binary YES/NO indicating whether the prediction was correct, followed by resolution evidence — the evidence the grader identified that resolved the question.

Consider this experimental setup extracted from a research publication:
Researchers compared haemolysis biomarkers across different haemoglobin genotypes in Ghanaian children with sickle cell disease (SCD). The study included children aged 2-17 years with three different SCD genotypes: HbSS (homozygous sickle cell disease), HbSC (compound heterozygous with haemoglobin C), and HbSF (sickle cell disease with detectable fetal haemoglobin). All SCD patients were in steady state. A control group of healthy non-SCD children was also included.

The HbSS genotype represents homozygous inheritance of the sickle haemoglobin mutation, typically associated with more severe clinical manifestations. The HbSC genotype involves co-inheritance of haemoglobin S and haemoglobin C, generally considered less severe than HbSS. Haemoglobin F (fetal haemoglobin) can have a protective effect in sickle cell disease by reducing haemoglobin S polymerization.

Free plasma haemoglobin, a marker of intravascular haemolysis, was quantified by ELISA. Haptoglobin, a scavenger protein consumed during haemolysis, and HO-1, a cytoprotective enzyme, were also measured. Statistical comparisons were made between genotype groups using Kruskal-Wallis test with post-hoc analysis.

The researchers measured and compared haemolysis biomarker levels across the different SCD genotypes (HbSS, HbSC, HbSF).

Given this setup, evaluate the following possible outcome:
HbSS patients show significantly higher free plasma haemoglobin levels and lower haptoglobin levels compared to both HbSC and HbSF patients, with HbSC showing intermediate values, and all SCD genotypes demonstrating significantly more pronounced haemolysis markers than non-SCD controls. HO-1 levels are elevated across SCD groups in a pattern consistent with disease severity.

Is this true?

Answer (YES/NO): NO